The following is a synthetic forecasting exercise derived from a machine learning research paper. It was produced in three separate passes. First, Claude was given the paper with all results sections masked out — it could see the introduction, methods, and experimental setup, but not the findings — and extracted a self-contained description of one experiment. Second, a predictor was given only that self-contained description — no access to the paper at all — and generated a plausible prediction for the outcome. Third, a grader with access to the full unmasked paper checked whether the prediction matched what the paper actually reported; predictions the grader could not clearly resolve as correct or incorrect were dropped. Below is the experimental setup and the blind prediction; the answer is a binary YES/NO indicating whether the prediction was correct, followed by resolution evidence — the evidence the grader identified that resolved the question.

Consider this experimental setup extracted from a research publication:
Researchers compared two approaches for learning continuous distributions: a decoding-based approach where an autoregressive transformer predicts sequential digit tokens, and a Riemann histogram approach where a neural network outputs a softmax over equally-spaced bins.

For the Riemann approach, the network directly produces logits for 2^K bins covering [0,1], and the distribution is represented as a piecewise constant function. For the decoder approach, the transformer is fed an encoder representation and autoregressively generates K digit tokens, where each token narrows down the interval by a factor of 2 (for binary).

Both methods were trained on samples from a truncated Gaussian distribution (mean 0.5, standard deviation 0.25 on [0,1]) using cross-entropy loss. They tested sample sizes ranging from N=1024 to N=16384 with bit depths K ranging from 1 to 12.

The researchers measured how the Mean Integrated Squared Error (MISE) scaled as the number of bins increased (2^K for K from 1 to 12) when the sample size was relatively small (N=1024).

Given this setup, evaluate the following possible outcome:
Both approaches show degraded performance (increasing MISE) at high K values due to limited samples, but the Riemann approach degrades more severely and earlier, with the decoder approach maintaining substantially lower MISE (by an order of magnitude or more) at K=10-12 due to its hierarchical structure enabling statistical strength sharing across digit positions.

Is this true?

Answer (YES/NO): NO